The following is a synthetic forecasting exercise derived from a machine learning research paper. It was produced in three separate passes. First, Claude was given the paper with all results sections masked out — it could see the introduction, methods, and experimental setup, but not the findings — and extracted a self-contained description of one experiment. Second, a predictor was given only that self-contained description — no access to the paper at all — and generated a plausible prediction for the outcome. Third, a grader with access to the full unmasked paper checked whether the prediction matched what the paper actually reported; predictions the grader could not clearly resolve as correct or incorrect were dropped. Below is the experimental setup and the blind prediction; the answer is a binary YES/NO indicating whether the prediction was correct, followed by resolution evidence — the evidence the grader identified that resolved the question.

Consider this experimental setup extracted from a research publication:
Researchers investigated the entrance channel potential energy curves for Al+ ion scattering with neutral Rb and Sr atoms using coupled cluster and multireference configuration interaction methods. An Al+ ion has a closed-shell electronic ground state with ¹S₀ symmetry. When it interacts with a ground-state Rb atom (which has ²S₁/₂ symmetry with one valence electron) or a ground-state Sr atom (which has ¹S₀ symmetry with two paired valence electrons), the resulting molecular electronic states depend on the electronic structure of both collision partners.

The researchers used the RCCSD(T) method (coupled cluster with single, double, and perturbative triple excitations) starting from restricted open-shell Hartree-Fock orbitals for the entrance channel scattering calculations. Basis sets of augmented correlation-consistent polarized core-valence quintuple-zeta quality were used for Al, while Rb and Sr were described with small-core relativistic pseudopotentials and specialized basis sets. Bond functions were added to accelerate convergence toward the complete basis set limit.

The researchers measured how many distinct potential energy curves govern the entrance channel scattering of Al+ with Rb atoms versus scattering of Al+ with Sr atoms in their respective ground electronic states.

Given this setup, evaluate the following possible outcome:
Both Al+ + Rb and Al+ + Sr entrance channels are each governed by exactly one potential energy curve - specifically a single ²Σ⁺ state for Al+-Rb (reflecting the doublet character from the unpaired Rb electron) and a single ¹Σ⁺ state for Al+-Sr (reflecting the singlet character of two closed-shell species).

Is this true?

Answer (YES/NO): YES